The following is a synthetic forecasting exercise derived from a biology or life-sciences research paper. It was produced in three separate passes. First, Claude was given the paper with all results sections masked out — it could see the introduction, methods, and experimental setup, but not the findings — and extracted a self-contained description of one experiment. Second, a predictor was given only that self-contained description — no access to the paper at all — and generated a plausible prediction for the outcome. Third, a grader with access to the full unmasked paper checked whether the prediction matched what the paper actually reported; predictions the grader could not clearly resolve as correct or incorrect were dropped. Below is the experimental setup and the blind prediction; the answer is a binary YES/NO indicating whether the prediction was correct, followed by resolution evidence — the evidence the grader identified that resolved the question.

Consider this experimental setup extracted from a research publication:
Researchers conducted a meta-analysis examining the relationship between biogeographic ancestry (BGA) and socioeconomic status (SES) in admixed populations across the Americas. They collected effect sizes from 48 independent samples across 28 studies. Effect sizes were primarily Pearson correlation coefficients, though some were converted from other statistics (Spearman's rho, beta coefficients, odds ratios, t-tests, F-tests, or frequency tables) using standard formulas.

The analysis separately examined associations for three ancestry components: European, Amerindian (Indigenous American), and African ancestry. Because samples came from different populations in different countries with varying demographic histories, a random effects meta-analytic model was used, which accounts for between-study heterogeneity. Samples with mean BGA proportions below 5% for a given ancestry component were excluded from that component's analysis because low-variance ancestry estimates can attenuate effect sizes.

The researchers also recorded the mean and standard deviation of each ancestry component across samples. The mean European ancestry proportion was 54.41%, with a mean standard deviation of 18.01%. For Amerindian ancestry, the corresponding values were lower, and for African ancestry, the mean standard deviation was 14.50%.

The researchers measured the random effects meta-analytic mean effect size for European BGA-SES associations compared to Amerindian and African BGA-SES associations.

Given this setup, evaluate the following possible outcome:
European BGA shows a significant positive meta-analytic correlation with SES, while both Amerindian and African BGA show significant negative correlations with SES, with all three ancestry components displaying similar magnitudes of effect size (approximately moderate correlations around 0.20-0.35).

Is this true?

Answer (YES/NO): NO